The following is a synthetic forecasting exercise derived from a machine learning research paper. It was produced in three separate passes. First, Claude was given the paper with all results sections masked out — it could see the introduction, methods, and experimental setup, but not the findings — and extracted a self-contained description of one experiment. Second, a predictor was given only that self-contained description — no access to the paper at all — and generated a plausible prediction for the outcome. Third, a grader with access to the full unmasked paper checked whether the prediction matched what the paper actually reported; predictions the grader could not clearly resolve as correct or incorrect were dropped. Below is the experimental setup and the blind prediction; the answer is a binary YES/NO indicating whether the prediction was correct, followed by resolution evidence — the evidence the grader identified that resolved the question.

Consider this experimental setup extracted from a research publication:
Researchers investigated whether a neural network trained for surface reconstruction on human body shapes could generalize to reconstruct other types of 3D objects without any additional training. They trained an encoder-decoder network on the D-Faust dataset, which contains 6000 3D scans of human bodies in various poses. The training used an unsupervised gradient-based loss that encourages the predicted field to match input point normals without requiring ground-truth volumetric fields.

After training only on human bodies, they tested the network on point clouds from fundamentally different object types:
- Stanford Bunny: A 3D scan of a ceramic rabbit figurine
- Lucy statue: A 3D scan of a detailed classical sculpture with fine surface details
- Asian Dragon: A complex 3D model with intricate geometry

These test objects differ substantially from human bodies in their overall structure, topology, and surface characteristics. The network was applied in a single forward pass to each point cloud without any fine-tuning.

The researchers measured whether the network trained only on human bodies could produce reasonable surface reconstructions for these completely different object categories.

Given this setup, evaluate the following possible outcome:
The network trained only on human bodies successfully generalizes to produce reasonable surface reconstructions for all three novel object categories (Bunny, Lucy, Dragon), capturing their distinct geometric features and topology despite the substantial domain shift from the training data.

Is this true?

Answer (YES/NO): YES